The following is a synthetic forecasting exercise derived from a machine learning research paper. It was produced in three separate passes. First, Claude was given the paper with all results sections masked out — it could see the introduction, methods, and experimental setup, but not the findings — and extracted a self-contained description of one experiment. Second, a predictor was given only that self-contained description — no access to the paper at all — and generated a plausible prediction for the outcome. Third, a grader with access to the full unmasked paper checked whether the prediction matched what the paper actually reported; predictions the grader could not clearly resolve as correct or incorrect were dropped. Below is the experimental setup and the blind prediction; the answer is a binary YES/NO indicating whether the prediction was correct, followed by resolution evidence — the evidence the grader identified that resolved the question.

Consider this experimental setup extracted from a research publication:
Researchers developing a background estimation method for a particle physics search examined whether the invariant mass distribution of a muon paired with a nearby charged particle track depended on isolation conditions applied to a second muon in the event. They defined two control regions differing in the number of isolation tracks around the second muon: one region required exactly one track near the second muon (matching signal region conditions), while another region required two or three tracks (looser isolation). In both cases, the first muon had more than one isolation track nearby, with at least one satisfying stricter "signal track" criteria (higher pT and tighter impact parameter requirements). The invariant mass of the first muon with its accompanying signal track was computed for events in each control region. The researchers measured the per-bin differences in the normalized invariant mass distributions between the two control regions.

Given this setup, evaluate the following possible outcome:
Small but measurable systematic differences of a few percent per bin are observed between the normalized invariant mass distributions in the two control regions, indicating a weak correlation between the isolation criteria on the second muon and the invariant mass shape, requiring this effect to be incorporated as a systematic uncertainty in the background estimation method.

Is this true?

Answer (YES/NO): YES